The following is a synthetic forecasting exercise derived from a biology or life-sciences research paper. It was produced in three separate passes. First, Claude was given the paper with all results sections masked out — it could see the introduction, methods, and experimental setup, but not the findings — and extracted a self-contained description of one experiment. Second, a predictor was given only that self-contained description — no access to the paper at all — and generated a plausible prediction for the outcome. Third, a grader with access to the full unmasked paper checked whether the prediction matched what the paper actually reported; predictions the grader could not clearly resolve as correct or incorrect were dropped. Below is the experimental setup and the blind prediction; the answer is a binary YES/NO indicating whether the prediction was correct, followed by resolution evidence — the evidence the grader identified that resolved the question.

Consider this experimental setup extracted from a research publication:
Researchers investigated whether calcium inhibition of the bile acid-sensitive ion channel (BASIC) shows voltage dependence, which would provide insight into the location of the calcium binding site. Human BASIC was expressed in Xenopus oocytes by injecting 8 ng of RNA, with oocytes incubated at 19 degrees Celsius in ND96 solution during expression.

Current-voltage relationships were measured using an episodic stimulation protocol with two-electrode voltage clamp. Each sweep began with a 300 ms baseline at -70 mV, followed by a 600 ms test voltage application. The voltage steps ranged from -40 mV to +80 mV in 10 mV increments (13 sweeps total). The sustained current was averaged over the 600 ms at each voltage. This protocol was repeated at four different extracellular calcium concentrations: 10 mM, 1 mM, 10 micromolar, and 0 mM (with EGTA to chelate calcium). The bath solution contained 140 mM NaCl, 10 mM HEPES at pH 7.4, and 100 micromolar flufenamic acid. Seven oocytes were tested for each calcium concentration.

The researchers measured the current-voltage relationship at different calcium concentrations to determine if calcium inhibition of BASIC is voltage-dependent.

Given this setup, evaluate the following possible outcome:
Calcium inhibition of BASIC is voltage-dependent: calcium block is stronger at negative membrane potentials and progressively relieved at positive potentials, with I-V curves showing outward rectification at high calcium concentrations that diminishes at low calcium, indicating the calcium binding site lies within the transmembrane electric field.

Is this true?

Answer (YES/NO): YES